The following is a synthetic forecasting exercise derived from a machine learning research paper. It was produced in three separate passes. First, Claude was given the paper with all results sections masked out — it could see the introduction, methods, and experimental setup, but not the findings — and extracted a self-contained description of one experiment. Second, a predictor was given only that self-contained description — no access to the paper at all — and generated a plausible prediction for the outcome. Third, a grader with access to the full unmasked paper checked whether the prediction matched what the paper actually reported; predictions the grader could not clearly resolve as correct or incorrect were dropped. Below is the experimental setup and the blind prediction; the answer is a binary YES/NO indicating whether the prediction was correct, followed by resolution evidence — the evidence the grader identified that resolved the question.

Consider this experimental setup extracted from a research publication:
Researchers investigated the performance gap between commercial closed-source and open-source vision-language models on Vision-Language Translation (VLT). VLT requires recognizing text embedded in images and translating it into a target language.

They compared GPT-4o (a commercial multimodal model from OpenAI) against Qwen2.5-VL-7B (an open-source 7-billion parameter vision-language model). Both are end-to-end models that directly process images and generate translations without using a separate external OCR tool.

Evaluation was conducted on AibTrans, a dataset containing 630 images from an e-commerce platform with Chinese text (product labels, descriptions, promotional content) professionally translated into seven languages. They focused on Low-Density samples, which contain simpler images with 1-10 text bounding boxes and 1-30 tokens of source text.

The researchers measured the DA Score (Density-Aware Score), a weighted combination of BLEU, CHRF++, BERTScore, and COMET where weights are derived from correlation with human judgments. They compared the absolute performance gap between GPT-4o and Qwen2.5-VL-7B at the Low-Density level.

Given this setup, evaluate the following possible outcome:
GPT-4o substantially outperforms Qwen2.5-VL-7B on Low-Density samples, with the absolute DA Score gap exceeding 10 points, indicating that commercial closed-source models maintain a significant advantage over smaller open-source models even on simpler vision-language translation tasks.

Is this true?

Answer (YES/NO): NO